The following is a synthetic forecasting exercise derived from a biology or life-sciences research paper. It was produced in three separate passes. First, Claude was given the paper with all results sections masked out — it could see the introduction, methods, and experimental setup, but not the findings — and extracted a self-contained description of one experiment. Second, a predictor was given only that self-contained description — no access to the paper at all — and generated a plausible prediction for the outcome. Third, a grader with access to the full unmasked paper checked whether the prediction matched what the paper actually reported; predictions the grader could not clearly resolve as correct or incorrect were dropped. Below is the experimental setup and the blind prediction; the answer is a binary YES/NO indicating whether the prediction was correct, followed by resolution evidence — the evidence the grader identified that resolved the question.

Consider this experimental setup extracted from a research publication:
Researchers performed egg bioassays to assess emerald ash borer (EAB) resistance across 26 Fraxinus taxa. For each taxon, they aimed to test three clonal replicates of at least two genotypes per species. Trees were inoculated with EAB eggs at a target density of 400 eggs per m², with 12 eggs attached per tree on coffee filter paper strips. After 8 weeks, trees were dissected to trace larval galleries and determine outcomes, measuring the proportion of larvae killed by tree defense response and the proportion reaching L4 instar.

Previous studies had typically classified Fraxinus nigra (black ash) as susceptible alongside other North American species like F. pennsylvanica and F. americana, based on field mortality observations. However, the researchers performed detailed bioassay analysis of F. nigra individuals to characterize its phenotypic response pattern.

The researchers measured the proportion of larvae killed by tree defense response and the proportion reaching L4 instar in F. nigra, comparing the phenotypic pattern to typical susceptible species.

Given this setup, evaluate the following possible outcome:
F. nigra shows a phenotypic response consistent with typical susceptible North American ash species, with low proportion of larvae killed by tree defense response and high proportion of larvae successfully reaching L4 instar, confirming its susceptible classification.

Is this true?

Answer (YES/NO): NO